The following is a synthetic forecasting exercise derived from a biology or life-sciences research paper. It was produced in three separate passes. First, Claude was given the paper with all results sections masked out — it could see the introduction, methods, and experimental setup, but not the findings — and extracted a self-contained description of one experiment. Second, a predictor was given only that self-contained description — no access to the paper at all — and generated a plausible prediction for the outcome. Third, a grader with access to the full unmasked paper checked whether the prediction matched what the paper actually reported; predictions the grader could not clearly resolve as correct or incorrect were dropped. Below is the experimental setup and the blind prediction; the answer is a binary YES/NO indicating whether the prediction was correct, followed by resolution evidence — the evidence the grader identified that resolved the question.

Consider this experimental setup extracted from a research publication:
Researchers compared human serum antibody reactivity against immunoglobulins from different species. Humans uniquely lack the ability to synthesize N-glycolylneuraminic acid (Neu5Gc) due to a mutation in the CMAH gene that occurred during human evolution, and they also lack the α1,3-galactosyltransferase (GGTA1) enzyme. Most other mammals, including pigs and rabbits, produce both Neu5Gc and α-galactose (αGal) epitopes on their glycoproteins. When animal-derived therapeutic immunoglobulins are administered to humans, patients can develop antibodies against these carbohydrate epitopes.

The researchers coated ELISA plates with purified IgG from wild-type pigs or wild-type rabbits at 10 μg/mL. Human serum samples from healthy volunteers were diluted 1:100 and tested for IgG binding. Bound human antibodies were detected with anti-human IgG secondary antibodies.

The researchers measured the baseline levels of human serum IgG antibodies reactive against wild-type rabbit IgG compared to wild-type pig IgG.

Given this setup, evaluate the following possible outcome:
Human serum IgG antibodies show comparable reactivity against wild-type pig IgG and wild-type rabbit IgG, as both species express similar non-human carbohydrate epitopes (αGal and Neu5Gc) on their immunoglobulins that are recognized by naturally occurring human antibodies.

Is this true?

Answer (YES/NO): NO